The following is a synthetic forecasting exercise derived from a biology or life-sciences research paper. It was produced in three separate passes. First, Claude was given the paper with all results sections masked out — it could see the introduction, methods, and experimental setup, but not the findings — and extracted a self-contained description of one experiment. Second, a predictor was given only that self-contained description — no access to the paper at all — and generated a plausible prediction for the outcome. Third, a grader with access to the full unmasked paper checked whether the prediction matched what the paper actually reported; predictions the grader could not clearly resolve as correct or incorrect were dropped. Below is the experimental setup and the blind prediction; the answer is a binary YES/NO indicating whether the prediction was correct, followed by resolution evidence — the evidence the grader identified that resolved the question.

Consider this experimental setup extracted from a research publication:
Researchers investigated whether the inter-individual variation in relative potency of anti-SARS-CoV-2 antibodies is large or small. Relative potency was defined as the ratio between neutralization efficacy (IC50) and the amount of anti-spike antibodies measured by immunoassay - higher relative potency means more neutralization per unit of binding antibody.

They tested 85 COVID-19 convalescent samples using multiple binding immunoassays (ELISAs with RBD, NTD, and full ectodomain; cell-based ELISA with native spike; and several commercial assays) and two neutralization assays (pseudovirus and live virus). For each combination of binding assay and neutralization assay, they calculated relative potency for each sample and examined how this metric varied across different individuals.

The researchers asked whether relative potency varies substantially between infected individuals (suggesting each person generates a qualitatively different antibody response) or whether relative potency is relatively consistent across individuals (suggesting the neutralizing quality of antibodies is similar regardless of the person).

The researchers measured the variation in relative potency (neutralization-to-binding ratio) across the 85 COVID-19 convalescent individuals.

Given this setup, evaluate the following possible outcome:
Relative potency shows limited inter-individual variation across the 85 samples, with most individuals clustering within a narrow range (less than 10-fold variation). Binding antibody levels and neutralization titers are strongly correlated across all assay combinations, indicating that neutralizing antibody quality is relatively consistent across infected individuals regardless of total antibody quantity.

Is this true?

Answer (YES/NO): YES